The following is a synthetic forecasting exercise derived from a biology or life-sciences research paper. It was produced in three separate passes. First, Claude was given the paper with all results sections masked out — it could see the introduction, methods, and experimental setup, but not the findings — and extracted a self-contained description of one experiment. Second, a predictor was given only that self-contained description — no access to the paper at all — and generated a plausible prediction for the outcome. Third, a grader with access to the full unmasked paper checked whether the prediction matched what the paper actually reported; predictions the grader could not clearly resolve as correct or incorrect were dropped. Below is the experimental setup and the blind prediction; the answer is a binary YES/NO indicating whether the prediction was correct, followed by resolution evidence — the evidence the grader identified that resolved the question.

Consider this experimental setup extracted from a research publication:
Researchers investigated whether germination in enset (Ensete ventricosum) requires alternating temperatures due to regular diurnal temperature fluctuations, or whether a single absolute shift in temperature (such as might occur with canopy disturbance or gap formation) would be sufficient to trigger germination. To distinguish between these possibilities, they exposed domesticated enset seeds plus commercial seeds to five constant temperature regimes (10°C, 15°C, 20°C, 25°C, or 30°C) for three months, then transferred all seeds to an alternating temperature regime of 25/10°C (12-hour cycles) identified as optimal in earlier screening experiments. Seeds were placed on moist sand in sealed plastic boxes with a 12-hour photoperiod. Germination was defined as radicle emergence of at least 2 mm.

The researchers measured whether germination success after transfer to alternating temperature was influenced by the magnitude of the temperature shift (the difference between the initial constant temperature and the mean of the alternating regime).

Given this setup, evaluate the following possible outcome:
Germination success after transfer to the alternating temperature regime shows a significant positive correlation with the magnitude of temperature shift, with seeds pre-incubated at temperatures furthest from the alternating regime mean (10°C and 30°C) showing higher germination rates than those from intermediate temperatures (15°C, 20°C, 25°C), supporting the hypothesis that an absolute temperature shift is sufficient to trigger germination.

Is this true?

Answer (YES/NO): NO